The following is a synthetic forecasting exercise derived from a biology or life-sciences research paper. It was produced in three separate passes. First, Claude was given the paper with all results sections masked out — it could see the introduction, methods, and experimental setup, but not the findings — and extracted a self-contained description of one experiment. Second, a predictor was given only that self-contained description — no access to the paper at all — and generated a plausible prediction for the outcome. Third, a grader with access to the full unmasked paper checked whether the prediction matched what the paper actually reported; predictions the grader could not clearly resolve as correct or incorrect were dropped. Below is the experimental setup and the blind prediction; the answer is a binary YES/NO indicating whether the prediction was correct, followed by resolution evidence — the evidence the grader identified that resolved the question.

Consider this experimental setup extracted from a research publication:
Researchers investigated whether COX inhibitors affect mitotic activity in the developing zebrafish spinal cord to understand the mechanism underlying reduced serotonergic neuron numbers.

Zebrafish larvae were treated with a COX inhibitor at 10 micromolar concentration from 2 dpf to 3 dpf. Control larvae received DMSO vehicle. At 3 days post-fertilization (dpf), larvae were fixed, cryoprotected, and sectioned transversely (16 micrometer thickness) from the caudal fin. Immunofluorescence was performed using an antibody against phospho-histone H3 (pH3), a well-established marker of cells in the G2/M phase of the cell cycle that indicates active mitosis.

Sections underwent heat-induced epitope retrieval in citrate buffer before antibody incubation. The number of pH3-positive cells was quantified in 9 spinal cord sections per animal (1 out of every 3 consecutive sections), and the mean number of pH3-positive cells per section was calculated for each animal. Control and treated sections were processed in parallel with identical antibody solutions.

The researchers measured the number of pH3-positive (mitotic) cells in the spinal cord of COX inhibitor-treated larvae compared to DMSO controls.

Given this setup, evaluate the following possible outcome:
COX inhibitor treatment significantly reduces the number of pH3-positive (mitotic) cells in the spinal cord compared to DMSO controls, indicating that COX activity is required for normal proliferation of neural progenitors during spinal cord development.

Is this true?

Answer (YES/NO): YES